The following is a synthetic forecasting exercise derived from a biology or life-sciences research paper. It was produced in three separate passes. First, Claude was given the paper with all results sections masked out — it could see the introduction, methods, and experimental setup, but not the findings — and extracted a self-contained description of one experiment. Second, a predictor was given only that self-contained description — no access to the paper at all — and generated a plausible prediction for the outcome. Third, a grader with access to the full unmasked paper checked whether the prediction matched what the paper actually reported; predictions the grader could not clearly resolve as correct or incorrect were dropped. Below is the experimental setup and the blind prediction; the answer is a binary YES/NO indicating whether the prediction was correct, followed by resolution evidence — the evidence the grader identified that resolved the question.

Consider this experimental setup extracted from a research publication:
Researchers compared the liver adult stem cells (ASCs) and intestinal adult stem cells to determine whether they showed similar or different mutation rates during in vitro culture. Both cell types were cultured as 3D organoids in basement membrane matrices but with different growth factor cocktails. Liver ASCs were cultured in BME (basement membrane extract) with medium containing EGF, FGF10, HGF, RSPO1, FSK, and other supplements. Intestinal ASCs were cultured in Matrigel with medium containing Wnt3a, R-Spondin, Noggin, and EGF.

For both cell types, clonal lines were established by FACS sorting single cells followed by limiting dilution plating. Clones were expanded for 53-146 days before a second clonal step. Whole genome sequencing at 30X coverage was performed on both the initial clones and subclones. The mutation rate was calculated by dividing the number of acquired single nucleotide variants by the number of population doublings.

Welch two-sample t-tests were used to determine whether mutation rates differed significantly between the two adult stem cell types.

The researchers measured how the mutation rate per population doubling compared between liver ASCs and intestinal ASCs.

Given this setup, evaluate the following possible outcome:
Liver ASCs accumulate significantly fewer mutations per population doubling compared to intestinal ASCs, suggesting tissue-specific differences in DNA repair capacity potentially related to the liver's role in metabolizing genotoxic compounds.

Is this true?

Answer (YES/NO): NO